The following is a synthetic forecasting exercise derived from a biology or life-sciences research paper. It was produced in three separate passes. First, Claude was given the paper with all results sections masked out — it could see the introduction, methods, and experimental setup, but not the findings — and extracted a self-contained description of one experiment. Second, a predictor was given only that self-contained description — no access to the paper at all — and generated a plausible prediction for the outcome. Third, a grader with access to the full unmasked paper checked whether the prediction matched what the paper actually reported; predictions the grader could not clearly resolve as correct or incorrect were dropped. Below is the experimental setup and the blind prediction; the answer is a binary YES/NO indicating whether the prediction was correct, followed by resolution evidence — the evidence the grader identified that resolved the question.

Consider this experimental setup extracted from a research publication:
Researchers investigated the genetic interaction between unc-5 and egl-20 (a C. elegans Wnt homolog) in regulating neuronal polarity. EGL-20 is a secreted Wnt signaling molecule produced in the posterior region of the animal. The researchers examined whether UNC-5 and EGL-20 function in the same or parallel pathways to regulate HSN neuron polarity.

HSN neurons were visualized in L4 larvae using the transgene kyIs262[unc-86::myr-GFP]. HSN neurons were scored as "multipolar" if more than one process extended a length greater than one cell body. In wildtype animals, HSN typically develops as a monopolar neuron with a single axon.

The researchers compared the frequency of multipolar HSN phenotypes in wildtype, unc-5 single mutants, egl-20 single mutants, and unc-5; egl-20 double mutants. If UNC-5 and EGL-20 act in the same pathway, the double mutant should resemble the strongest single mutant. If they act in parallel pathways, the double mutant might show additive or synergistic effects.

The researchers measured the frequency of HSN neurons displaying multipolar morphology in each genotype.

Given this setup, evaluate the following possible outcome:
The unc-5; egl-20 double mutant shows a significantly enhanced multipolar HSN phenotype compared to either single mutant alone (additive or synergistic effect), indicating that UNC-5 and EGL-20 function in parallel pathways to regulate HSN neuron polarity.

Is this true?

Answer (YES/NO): YES